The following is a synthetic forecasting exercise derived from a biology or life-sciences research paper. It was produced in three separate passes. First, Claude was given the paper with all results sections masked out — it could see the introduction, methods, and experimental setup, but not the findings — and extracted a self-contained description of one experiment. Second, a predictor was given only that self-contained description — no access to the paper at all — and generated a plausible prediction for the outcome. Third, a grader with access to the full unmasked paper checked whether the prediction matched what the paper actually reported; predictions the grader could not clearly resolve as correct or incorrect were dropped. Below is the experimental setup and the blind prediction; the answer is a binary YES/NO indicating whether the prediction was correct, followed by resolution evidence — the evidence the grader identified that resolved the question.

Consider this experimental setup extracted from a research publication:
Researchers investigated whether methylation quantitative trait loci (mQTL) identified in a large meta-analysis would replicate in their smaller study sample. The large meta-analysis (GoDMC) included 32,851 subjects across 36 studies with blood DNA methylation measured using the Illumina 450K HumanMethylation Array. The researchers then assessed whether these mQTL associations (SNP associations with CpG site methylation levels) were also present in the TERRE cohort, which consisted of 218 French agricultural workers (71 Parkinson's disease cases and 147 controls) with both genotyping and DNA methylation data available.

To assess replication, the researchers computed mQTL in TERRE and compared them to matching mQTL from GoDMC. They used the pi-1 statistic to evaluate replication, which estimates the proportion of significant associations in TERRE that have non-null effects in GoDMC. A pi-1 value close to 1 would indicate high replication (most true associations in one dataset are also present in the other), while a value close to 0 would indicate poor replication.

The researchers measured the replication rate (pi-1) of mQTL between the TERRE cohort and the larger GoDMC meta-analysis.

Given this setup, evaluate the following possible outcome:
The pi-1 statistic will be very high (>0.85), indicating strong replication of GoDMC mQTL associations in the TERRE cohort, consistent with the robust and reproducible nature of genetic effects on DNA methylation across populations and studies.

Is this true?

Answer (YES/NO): YES